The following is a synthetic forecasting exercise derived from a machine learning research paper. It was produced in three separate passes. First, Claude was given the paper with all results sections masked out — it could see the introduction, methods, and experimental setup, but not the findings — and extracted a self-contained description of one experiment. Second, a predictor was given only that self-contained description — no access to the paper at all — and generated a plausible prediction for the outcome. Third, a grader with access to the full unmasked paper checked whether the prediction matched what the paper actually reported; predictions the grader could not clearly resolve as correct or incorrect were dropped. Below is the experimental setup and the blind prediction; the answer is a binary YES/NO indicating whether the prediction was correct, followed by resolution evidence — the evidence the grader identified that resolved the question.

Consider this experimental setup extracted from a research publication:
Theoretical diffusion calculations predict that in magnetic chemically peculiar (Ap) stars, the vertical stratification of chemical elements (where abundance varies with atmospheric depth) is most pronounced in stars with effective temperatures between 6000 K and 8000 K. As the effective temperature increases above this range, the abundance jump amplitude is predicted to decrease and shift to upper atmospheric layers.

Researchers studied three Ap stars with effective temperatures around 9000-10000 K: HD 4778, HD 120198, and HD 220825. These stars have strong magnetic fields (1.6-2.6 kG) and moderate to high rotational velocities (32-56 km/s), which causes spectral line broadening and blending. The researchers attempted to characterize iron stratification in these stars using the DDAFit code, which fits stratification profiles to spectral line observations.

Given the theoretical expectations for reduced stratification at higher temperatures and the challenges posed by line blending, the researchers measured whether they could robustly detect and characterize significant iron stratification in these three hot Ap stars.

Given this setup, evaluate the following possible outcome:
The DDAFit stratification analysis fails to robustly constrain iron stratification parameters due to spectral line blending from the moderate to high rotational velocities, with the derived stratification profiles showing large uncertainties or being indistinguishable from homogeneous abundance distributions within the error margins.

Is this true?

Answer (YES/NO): YES